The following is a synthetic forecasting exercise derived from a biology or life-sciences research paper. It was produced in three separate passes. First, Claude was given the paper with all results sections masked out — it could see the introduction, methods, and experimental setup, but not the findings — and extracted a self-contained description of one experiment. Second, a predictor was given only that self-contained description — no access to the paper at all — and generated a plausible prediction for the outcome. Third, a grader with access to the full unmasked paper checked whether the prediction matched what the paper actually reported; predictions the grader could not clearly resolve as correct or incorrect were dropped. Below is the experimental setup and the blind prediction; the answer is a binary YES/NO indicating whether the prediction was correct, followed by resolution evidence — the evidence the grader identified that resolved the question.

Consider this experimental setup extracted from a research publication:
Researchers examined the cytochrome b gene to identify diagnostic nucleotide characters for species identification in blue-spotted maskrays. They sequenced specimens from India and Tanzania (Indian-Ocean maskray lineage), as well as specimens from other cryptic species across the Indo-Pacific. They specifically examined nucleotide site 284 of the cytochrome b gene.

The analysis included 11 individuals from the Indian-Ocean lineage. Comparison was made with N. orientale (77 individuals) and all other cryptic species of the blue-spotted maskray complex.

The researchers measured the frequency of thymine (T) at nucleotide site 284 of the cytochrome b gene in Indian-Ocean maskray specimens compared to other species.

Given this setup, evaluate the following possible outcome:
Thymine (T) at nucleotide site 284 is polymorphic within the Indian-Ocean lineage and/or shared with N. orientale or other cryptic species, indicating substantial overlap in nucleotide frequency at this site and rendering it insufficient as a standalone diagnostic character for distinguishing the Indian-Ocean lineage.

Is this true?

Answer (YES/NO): NO